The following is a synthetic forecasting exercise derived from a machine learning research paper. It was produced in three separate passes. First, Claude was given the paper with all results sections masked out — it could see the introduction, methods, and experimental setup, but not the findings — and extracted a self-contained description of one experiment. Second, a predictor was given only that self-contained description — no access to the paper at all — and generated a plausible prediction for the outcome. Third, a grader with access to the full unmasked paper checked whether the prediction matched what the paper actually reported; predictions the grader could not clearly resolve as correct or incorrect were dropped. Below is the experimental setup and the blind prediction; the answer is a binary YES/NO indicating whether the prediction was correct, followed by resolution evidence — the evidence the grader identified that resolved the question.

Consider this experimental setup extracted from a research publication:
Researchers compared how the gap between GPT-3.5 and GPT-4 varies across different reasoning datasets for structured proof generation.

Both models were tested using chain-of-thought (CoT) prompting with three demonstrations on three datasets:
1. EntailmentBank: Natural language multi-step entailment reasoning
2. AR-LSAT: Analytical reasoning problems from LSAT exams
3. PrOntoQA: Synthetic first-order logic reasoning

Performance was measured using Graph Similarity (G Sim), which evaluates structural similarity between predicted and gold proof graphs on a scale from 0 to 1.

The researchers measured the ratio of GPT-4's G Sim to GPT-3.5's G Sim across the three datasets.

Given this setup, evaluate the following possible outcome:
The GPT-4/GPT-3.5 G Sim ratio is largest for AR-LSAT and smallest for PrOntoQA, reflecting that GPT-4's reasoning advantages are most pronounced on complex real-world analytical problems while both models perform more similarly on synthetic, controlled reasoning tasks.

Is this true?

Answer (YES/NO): NO